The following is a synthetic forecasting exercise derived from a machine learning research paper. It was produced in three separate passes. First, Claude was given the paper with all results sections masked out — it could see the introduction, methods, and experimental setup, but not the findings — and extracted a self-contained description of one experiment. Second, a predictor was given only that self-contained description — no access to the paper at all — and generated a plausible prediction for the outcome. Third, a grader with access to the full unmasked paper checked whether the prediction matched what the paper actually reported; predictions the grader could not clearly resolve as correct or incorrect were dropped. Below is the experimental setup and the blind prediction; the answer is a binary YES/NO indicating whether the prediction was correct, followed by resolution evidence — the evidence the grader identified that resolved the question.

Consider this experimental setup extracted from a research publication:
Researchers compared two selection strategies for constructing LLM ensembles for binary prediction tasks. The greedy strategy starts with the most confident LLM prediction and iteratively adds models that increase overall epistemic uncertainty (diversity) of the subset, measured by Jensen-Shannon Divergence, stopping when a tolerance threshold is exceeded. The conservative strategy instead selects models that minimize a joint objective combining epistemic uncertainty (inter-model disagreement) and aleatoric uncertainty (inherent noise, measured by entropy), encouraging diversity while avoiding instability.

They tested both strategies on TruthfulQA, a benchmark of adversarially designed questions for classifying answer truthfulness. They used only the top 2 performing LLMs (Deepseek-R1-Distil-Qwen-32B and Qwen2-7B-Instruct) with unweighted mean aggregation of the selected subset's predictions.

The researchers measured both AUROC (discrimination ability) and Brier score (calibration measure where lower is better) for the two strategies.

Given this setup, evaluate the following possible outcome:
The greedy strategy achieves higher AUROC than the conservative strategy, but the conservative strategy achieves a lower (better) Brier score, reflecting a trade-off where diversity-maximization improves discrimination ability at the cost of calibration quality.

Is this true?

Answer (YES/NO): NO